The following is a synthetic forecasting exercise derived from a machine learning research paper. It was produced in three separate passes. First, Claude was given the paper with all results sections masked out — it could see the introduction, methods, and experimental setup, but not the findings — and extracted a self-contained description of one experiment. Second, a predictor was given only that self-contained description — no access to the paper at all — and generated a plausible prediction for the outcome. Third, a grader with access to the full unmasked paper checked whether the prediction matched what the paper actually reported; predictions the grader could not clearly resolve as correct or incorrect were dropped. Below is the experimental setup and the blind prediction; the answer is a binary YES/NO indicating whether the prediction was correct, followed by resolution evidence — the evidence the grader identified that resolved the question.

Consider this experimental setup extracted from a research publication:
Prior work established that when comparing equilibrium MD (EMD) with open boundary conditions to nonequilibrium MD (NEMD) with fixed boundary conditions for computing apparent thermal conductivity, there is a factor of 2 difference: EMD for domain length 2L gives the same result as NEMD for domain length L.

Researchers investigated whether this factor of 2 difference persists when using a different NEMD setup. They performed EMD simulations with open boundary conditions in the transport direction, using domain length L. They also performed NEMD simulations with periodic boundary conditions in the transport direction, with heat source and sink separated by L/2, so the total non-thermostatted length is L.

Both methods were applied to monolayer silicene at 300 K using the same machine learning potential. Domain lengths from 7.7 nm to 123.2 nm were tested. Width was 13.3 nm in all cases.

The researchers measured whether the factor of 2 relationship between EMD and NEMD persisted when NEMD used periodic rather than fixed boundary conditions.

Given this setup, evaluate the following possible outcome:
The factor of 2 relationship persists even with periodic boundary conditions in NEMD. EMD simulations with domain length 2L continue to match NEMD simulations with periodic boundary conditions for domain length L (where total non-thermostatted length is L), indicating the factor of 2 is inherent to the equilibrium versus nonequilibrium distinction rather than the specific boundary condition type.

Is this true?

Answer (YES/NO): NO